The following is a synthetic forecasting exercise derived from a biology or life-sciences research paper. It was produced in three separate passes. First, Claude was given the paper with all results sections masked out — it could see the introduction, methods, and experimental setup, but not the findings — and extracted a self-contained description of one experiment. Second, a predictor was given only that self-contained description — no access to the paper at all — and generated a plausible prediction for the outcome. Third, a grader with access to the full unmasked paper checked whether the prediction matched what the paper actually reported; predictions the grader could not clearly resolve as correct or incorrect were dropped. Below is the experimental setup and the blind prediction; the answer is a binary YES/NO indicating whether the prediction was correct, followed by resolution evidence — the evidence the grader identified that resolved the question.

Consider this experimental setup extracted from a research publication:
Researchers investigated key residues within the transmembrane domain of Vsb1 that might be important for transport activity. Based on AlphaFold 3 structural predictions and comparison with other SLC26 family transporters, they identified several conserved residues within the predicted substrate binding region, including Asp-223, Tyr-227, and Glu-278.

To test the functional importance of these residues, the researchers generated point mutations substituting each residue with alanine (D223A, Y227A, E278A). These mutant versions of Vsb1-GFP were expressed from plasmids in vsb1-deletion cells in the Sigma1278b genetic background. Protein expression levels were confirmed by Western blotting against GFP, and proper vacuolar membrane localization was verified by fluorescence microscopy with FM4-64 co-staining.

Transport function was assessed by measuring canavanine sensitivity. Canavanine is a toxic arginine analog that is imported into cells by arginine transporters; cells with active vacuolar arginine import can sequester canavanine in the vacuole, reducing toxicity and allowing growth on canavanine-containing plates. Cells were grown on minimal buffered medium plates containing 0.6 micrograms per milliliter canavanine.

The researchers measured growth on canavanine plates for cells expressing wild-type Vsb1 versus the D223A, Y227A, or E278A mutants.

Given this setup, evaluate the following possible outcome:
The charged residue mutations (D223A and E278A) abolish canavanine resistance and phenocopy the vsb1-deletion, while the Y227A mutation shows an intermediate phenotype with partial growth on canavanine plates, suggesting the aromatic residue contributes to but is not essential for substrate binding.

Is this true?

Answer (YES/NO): NO